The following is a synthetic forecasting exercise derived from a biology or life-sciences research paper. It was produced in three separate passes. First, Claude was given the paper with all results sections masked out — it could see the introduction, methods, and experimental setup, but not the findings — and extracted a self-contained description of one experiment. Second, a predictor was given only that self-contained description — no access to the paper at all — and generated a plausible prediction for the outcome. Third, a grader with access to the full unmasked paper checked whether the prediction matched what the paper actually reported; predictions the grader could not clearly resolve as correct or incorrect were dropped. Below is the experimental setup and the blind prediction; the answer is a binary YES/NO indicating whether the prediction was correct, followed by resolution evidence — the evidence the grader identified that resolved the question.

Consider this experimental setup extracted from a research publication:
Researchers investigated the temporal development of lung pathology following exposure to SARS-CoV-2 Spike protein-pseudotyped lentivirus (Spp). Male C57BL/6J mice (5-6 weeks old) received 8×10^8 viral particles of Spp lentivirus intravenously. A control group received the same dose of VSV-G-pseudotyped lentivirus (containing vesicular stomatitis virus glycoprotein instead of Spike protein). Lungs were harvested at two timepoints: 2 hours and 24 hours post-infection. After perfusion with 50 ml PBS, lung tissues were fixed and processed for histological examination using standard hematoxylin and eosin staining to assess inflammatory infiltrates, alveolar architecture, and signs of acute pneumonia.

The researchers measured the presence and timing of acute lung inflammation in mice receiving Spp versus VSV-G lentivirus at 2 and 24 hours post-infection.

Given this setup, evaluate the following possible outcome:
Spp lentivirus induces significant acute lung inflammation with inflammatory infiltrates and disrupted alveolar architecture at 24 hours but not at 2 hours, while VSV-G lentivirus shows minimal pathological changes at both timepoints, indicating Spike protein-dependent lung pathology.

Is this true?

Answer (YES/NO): YES